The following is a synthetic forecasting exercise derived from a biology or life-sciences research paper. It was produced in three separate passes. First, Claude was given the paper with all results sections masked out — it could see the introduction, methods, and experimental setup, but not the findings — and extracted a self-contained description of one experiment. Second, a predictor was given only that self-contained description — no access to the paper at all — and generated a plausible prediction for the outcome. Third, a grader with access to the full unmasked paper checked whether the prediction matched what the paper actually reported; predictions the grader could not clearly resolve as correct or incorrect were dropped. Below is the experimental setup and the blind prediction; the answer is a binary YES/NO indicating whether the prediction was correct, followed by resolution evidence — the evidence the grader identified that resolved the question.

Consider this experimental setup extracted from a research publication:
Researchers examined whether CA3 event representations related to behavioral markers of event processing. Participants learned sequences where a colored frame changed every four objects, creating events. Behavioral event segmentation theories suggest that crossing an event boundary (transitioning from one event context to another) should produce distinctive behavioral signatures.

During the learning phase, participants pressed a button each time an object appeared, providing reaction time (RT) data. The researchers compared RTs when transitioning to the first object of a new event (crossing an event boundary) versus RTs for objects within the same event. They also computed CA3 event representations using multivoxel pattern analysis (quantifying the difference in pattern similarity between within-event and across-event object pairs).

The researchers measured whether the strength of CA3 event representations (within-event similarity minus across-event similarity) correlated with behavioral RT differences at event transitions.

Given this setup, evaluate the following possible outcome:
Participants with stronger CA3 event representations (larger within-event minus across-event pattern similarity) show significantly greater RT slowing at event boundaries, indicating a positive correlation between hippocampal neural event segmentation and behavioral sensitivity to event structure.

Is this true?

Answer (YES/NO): NO